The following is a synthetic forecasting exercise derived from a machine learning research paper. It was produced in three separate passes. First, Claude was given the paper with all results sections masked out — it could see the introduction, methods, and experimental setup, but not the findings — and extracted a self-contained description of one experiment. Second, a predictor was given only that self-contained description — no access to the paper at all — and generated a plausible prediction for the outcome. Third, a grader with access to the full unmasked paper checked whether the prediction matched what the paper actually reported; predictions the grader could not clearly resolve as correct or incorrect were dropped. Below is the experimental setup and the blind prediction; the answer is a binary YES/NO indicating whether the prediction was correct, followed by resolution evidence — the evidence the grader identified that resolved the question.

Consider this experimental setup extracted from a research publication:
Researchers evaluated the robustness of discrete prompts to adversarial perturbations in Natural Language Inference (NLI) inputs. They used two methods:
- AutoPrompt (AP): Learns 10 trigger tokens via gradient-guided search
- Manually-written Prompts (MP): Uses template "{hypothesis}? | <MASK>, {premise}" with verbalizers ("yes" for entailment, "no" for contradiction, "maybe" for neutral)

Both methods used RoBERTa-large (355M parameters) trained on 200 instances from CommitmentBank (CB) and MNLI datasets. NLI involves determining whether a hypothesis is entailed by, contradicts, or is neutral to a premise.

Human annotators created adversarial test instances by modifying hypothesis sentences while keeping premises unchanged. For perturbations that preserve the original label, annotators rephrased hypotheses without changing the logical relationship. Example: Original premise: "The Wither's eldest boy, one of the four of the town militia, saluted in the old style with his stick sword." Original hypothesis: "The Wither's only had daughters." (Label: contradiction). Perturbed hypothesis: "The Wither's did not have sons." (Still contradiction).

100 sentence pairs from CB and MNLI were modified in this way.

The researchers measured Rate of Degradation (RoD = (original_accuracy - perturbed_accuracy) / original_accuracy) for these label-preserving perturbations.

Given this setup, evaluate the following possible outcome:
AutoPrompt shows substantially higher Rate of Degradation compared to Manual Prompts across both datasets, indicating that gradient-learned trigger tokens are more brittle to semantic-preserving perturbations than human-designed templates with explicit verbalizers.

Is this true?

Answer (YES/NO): NO